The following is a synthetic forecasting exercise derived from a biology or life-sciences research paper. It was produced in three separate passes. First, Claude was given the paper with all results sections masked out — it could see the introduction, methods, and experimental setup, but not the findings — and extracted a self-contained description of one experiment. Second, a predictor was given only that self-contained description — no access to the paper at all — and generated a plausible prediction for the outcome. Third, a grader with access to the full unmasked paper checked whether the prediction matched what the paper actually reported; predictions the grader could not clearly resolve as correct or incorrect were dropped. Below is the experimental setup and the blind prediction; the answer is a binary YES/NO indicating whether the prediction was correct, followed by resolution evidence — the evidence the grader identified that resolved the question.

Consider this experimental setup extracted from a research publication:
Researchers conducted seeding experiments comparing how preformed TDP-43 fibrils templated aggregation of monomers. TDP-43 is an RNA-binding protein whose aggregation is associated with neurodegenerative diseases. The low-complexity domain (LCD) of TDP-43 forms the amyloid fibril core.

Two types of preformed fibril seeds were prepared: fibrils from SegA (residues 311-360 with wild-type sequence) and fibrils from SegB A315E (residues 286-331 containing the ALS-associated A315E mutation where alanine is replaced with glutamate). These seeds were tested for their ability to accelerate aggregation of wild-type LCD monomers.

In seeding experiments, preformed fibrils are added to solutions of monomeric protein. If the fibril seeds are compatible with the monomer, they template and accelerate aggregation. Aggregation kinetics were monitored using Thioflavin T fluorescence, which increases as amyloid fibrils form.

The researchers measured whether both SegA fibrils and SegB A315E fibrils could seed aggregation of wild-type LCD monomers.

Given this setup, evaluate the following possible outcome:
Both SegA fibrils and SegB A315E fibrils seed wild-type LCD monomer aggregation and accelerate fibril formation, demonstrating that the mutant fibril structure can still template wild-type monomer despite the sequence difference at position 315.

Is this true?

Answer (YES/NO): YES